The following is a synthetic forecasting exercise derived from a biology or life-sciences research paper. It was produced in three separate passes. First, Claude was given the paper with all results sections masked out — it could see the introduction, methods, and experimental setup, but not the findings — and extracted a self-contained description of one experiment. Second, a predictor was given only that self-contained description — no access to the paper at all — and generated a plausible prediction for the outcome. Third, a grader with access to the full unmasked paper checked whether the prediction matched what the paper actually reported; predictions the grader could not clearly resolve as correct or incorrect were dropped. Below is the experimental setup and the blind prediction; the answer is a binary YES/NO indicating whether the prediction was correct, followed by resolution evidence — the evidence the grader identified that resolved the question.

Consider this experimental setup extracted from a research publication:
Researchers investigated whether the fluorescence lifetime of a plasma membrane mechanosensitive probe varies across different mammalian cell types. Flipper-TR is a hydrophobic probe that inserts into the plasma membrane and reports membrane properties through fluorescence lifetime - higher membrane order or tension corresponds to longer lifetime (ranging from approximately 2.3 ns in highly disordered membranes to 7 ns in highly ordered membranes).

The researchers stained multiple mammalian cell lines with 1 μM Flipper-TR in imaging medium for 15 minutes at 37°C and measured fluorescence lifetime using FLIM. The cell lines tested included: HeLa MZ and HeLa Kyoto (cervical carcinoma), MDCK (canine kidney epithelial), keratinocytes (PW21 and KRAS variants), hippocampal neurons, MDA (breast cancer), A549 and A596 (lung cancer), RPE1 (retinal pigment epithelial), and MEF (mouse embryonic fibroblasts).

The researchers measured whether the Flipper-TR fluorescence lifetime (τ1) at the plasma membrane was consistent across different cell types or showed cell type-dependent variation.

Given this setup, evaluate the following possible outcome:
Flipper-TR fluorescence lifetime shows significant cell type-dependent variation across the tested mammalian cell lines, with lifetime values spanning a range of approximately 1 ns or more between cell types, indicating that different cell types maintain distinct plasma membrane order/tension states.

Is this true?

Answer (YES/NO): NO